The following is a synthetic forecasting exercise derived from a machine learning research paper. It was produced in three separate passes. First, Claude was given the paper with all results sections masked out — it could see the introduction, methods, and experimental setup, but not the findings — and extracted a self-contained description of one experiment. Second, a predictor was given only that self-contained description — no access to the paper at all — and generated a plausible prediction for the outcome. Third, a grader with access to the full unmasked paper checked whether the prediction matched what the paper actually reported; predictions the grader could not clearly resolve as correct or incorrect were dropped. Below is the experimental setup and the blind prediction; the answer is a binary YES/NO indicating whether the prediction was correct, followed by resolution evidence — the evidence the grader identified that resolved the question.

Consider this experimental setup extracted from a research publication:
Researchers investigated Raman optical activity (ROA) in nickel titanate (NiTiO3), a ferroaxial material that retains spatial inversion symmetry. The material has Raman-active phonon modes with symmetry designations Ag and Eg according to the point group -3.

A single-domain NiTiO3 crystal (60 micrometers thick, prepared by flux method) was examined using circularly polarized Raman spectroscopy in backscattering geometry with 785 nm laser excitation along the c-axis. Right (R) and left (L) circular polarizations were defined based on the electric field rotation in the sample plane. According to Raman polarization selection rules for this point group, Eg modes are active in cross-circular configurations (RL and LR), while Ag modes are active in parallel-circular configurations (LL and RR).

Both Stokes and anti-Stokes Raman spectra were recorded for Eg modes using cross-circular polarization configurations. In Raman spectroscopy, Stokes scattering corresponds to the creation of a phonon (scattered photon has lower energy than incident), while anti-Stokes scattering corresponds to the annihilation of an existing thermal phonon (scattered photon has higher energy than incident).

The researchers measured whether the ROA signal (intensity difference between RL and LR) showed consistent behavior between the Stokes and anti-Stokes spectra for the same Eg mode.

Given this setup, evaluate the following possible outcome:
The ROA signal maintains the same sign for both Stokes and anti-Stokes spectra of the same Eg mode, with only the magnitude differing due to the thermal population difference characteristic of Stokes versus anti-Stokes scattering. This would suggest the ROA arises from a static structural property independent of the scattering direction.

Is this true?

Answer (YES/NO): YES